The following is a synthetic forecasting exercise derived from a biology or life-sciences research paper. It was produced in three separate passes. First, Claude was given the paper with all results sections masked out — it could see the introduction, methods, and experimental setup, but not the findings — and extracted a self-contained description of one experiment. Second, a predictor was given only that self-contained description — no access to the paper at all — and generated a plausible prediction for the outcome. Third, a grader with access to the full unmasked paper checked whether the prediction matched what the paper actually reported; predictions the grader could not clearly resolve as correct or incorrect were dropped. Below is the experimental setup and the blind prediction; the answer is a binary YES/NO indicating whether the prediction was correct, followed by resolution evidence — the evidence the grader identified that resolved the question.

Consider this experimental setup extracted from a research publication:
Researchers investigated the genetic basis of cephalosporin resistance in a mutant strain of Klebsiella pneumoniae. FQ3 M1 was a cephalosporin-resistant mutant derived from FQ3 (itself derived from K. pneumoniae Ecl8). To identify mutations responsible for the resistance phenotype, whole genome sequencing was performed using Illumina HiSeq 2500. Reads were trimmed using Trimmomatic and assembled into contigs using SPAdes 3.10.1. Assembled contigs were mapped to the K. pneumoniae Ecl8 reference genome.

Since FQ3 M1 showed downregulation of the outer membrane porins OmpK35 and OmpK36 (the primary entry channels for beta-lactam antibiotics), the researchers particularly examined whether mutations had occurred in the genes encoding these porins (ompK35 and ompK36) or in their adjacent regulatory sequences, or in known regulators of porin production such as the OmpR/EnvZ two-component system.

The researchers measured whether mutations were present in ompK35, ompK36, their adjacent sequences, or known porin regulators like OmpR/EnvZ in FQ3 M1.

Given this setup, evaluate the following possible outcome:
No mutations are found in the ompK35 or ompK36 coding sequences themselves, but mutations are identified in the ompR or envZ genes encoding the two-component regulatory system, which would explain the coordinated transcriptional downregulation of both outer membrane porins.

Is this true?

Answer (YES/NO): NO